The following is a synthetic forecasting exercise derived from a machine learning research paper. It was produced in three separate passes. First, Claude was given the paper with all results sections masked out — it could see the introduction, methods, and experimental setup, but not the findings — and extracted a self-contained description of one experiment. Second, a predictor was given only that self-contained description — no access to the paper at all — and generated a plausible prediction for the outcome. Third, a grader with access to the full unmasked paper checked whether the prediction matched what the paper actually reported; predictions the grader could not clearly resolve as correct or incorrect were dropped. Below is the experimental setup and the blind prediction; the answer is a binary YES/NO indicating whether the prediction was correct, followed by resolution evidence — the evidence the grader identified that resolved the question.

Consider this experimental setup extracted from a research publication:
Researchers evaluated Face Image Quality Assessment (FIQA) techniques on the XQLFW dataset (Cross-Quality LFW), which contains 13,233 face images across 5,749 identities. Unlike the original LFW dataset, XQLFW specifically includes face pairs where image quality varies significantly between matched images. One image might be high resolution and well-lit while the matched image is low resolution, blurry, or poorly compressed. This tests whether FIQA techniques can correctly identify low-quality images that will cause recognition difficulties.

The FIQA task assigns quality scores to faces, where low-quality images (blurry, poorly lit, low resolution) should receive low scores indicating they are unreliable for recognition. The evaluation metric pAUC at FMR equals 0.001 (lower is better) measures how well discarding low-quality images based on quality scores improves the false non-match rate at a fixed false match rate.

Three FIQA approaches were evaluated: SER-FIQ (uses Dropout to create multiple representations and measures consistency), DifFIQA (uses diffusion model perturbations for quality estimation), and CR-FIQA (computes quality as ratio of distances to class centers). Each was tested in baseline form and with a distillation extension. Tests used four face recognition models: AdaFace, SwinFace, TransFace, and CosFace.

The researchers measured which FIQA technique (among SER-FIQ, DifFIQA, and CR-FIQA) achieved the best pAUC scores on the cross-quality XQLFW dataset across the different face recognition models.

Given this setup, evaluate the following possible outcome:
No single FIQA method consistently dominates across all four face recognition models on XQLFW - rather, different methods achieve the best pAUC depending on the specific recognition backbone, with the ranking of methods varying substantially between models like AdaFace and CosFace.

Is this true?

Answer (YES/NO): NO